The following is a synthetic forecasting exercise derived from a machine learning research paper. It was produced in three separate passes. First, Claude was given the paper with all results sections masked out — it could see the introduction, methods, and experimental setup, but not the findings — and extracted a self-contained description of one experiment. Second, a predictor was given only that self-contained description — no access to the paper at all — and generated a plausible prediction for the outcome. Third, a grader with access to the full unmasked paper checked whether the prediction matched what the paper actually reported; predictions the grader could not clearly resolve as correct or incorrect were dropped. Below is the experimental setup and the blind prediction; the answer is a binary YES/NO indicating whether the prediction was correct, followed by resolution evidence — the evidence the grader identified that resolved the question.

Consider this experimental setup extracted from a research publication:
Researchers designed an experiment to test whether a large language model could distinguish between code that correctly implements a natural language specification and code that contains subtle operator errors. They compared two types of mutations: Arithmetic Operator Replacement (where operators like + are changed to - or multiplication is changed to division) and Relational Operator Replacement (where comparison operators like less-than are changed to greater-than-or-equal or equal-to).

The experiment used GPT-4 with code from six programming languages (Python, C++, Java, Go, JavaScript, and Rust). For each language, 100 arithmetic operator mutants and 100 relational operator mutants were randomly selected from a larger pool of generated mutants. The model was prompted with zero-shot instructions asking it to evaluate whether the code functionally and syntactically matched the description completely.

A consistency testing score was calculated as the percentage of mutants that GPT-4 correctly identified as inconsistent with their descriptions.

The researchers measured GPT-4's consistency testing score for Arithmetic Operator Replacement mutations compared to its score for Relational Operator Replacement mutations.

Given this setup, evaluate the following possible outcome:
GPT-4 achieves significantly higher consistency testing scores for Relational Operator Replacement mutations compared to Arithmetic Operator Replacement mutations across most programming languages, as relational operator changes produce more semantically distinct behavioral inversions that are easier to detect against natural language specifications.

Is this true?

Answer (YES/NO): NO